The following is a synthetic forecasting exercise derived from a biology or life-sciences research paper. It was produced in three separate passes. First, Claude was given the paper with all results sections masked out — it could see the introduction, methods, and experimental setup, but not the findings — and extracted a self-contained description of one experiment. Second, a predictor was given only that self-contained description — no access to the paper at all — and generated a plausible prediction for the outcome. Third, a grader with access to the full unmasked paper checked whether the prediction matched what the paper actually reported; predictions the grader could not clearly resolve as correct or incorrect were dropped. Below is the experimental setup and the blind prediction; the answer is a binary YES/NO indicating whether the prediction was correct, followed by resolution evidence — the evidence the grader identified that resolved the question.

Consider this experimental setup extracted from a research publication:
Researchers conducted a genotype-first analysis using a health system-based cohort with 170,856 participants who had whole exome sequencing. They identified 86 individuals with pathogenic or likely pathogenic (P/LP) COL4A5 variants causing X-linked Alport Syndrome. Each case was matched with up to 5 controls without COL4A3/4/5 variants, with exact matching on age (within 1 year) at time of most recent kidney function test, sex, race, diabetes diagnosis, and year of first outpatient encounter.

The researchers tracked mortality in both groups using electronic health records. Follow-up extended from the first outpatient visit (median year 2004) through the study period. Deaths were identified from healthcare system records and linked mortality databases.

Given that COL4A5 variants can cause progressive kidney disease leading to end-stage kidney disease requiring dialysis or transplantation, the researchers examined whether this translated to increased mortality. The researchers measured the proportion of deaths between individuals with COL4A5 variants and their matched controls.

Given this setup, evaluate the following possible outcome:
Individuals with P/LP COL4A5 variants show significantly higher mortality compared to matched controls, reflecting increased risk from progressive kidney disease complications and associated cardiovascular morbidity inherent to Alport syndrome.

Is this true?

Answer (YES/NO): NO